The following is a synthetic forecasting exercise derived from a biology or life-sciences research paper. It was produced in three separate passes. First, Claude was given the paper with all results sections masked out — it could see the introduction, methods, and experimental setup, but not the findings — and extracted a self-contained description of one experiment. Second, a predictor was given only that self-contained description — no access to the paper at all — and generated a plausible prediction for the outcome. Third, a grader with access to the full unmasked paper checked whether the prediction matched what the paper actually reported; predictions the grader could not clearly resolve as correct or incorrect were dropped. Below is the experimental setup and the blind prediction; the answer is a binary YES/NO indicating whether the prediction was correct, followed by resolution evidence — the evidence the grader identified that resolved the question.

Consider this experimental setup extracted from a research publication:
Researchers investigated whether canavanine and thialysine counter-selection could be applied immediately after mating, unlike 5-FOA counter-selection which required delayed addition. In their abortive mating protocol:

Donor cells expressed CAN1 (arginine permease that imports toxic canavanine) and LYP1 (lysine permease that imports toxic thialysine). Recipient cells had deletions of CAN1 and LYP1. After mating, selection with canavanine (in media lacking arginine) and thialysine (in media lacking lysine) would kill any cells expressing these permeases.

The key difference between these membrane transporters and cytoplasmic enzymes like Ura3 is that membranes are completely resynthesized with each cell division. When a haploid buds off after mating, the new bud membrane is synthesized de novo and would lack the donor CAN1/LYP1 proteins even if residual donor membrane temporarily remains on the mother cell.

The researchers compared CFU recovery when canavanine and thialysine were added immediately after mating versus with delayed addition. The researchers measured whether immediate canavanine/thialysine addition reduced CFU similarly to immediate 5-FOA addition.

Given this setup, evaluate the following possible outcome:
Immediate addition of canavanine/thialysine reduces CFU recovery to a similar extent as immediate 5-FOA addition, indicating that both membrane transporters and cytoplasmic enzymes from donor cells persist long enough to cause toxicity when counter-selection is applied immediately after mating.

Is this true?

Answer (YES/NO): NO